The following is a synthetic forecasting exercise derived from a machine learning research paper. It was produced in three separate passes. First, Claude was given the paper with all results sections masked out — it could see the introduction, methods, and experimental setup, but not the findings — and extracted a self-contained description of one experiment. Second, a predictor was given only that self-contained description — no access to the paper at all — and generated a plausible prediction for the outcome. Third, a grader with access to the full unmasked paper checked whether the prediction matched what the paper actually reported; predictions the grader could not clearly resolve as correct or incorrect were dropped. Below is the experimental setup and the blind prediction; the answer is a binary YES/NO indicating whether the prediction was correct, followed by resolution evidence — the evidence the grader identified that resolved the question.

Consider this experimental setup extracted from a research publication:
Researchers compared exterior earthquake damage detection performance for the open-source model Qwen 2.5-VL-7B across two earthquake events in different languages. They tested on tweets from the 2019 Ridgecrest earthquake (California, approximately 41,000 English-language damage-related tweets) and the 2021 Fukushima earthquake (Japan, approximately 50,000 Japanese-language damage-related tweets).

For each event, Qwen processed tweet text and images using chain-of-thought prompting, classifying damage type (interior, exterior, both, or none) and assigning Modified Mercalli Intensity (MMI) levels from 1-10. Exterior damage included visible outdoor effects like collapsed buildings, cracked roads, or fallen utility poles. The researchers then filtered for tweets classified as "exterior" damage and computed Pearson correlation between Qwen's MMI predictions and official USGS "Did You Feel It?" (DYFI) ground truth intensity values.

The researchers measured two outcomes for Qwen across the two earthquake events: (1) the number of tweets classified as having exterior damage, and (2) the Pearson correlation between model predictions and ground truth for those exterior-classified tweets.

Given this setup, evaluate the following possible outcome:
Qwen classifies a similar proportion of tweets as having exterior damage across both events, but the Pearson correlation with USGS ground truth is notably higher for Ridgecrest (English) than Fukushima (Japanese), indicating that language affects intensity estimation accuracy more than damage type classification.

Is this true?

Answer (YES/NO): NO